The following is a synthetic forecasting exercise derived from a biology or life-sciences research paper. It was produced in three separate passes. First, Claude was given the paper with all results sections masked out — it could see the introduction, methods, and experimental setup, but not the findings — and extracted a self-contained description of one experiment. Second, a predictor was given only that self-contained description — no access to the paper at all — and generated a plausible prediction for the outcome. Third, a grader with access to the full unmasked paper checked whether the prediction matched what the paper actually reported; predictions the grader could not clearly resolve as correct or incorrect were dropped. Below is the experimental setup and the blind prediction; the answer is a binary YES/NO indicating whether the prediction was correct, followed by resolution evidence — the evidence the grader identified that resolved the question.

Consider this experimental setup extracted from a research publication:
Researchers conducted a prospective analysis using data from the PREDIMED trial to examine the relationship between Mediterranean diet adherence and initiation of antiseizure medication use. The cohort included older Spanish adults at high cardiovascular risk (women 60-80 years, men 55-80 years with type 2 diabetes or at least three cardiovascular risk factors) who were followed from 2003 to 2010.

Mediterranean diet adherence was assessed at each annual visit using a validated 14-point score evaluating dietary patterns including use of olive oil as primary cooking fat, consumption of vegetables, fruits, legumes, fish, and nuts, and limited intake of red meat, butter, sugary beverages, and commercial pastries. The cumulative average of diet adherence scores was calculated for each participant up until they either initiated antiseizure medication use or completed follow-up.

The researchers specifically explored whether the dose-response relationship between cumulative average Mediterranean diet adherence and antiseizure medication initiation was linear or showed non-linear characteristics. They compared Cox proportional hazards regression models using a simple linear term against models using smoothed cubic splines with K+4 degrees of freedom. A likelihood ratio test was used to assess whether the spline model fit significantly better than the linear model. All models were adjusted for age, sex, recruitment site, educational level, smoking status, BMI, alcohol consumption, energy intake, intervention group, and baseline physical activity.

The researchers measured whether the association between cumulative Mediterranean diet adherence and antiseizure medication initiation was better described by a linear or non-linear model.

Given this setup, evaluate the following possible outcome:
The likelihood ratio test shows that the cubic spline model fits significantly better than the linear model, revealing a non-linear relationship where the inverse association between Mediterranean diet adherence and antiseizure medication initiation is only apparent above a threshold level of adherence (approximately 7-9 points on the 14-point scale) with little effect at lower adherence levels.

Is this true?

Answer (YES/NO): NO